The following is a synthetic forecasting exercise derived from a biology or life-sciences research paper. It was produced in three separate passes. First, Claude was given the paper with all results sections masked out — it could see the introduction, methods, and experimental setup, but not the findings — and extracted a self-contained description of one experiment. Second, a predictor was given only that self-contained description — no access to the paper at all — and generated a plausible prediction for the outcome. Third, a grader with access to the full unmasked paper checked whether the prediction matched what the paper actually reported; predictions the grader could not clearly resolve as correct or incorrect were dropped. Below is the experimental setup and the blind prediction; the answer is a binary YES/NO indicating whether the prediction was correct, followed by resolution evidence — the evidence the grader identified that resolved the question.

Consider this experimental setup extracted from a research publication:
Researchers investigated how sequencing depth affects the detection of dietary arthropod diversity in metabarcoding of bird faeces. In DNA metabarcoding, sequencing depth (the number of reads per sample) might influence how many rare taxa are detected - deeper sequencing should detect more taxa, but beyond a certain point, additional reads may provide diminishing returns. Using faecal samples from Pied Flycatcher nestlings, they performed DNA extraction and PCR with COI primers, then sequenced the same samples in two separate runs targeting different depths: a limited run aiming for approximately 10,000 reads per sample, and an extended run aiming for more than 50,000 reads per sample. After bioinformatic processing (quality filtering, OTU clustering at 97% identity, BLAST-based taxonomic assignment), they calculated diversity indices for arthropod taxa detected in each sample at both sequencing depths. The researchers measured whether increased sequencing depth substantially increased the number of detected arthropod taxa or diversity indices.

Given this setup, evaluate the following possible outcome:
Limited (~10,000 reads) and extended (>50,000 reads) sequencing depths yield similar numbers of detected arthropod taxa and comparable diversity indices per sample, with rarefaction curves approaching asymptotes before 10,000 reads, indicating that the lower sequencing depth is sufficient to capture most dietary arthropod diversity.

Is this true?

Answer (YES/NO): NO